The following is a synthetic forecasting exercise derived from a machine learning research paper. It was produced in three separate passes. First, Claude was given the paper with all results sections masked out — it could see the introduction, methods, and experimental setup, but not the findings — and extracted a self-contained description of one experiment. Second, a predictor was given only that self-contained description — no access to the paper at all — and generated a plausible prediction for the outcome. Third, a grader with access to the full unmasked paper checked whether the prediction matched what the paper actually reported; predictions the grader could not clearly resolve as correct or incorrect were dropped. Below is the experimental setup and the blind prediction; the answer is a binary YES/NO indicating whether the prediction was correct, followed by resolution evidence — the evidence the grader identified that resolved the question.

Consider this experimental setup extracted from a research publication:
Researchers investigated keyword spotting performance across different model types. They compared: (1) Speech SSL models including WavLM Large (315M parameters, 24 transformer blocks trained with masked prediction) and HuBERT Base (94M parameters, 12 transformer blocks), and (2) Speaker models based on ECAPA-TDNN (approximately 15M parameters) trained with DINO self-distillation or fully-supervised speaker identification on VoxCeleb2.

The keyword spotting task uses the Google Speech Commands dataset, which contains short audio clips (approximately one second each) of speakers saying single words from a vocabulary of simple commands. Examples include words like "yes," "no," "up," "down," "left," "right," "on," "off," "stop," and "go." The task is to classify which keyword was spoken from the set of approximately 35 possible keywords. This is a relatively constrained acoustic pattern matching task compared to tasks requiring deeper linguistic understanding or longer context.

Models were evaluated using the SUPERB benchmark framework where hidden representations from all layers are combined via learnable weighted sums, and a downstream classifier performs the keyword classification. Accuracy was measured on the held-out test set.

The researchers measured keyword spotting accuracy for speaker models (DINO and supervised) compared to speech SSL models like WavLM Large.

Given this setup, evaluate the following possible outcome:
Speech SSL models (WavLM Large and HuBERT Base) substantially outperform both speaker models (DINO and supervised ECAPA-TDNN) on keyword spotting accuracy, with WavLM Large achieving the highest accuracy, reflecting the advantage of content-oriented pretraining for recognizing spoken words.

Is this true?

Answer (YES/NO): NO